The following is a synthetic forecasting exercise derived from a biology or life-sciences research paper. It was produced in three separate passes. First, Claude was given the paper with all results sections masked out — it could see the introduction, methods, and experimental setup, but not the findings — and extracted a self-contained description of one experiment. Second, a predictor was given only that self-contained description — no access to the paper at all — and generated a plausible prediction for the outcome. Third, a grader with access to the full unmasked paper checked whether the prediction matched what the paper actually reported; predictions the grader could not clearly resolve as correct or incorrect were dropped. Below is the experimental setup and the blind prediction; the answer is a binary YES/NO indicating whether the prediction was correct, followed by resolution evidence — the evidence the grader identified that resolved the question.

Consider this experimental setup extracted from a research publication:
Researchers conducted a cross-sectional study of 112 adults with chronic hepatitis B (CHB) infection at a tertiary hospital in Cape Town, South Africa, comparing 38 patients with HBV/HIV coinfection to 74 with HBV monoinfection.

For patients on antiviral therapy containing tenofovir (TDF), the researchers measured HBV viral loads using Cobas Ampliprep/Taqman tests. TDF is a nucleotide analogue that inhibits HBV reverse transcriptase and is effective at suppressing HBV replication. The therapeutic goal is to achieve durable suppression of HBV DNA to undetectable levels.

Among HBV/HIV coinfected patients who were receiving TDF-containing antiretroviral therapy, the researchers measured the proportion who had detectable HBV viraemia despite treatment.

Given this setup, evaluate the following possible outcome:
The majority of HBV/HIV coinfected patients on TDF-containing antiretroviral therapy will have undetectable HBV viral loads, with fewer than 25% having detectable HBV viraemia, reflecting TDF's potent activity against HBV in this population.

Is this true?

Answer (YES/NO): NO